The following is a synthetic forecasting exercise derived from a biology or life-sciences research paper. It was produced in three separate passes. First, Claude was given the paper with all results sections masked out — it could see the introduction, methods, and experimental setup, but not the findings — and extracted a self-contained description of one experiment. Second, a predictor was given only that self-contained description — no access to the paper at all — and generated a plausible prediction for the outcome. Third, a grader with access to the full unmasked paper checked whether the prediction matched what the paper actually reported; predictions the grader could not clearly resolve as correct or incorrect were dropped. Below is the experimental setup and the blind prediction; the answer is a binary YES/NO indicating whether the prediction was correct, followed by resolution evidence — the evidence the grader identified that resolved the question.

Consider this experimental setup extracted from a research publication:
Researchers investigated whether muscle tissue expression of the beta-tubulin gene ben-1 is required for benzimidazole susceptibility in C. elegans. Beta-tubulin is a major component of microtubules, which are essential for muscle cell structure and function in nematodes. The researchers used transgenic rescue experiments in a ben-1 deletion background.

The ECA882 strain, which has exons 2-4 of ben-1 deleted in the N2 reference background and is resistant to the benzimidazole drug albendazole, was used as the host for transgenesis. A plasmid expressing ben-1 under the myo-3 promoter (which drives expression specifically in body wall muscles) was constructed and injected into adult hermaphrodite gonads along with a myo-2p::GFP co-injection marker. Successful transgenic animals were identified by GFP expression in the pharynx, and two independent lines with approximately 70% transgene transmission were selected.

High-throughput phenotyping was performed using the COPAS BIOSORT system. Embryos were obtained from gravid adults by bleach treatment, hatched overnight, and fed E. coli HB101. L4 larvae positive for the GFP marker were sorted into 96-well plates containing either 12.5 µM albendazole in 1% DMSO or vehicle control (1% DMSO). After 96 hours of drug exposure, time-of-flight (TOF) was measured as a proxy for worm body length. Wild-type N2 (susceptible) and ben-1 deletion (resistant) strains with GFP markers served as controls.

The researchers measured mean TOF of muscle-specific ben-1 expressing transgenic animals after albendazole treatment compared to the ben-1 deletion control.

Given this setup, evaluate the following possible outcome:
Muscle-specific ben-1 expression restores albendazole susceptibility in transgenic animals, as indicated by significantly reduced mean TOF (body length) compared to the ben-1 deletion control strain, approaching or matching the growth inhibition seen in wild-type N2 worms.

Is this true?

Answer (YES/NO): NO